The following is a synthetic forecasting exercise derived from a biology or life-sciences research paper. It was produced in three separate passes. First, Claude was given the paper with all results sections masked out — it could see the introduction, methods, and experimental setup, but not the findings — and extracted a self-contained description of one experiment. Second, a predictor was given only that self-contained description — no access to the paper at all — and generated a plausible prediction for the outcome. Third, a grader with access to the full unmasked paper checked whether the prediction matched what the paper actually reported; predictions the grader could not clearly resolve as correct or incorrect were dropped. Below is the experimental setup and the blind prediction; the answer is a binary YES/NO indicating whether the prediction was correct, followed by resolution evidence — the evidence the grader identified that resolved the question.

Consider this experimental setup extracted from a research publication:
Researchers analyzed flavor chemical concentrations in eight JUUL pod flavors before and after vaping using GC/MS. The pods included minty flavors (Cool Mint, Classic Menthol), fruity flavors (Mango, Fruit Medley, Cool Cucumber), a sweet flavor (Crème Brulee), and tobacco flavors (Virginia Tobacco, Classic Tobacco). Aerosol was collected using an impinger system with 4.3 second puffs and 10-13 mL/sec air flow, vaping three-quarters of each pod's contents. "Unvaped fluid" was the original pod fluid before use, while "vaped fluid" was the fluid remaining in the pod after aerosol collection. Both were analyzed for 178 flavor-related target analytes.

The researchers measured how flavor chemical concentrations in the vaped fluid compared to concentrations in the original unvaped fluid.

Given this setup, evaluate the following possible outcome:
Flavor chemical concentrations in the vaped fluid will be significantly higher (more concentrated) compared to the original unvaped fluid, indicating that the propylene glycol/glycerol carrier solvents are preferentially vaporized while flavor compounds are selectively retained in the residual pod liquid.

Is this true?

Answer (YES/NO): NO